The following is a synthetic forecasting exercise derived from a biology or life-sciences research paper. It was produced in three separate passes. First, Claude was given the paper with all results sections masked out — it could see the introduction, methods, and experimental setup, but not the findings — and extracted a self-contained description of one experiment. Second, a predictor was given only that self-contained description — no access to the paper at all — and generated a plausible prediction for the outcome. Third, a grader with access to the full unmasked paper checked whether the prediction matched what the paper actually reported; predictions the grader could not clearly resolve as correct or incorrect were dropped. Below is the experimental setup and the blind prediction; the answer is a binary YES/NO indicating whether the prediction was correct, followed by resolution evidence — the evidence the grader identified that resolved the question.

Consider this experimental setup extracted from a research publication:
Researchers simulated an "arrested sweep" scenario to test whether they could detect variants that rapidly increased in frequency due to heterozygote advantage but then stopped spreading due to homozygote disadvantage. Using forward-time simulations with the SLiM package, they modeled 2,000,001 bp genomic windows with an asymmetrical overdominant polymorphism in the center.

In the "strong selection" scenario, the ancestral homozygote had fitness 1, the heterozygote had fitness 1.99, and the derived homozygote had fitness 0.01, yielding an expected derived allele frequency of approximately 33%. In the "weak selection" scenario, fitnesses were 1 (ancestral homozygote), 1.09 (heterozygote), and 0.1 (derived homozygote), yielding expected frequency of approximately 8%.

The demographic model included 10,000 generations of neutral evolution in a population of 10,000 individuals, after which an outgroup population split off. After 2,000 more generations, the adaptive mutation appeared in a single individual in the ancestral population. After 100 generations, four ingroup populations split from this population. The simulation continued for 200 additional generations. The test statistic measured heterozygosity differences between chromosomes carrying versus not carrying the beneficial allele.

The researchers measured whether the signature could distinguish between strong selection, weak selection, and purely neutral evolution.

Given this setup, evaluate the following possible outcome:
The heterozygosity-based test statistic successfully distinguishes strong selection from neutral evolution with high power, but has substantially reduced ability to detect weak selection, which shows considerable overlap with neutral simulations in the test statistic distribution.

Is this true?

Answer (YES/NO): NO